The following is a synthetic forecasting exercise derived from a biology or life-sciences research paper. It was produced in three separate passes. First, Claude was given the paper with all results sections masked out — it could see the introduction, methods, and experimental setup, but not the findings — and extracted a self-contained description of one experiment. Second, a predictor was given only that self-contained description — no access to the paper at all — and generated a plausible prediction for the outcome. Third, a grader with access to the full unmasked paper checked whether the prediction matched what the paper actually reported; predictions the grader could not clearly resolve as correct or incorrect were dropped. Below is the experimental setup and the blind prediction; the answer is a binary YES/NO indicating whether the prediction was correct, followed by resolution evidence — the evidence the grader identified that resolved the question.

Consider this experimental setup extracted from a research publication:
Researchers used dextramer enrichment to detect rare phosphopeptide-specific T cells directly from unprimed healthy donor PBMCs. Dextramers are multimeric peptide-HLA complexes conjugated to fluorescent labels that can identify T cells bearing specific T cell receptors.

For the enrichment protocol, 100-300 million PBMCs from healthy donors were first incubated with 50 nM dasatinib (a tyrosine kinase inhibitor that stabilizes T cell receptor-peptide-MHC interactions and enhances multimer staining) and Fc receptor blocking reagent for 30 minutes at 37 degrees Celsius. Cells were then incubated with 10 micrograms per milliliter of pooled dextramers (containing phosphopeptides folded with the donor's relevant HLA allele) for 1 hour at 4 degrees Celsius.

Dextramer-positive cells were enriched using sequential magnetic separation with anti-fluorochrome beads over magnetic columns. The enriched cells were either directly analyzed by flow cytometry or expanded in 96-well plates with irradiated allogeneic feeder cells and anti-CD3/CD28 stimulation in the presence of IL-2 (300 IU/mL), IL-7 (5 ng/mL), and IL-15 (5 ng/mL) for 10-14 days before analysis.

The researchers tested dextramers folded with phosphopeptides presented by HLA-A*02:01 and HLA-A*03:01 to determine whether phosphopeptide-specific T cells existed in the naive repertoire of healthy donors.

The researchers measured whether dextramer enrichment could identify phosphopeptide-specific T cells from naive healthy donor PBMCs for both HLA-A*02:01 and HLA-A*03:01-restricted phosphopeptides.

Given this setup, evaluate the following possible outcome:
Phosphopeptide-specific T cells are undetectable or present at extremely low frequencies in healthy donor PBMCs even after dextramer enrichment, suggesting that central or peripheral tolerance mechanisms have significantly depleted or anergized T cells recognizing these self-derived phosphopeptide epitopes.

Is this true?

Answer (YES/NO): NO